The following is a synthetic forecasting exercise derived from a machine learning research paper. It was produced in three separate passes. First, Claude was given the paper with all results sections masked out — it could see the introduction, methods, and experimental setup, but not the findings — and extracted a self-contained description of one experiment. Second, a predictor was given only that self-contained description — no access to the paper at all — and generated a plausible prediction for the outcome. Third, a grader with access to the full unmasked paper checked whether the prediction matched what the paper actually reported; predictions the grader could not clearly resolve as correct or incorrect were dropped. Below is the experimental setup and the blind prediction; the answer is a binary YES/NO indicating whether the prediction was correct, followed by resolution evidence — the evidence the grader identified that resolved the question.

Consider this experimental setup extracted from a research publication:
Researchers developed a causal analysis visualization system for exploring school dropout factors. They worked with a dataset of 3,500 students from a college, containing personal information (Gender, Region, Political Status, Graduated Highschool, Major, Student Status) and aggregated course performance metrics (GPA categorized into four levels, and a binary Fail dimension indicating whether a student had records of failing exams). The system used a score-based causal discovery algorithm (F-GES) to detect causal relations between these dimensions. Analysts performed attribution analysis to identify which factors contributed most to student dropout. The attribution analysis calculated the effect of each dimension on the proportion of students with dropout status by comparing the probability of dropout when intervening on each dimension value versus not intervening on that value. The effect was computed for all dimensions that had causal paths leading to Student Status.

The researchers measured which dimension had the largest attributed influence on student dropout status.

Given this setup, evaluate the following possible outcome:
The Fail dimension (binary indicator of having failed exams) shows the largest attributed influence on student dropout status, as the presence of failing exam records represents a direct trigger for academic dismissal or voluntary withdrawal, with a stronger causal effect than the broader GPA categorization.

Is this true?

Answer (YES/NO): YES